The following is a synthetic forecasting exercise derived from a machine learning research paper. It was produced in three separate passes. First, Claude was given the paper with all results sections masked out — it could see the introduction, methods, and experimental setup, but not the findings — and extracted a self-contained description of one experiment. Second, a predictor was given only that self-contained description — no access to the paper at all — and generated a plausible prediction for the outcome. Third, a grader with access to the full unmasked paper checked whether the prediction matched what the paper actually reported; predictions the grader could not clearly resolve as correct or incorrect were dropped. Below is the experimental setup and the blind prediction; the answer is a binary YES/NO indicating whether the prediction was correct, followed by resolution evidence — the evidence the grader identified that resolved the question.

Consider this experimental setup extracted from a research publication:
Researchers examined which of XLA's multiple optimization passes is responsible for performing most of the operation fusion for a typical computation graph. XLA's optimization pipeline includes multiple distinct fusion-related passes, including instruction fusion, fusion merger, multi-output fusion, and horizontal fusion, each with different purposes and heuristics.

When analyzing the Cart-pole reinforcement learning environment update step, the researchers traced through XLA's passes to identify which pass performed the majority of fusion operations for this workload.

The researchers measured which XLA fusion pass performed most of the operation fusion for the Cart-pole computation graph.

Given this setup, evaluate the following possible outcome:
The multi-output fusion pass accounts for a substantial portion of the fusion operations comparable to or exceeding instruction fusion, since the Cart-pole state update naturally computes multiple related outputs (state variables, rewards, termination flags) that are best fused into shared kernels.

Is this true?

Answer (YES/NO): NO